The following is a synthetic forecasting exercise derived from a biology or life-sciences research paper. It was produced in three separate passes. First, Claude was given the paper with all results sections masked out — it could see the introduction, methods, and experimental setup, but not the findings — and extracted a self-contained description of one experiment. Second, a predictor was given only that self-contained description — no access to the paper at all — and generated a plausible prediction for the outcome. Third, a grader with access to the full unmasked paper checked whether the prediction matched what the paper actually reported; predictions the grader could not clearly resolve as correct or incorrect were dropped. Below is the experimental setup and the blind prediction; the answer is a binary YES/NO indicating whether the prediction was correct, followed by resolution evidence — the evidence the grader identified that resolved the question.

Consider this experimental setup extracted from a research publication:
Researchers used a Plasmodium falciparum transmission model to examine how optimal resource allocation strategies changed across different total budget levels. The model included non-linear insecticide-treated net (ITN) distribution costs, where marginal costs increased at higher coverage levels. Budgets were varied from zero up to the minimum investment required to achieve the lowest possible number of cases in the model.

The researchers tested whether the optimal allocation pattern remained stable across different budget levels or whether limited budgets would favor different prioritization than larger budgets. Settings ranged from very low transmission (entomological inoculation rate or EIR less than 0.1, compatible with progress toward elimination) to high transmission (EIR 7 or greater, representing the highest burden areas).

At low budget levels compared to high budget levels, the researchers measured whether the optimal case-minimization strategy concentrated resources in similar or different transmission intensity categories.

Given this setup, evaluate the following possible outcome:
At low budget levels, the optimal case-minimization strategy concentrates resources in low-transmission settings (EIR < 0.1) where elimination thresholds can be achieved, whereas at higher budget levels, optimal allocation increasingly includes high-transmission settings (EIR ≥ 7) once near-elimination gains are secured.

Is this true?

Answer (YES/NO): NO